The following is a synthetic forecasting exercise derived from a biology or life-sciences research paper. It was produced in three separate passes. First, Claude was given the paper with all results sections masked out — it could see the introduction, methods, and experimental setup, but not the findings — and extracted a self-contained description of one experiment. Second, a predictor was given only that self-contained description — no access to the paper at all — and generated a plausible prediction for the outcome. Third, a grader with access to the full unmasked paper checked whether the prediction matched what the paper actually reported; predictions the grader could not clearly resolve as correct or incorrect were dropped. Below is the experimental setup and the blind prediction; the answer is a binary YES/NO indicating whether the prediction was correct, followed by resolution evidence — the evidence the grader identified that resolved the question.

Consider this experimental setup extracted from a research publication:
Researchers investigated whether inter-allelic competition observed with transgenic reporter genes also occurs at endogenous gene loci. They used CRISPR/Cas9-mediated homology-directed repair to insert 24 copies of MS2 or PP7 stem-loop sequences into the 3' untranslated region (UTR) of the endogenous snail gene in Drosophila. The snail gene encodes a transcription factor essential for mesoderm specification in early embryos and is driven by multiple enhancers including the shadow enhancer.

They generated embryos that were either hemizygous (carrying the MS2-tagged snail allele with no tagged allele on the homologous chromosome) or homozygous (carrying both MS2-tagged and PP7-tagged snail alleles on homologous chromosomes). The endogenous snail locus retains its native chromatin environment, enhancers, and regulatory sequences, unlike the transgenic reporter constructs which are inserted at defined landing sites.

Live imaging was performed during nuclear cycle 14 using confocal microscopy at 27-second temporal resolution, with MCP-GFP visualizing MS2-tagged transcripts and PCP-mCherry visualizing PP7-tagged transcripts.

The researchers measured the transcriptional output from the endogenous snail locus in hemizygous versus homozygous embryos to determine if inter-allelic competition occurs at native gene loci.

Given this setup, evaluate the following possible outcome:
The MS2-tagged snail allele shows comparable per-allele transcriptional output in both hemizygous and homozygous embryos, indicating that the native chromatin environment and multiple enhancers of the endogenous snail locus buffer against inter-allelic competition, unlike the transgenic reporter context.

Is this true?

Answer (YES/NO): NO